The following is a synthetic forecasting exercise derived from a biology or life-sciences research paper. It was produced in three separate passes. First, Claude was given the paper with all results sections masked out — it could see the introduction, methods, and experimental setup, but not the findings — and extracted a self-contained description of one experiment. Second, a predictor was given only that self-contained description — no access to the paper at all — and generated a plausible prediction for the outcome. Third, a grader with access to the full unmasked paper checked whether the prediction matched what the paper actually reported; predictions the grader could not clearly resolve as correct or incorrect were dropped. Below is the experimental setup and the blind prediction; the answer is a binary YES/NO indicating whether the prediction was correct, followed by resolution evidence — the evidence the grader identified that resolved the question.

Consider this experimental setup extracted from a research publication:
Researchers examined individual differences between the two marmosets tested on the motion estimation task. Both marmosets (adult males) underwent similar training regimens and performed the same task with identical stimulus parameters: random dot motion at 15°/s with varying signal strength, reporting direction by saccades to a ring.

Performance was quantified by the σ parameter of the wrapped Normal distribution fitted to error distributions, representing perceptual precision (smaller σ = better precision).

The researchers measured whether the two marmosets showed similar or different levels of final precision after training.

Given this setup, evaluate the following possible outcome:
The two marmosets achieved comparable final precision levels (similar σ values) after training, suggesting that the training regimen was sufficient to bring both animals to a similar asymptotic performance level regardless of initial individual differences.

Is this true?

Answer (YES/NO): NO